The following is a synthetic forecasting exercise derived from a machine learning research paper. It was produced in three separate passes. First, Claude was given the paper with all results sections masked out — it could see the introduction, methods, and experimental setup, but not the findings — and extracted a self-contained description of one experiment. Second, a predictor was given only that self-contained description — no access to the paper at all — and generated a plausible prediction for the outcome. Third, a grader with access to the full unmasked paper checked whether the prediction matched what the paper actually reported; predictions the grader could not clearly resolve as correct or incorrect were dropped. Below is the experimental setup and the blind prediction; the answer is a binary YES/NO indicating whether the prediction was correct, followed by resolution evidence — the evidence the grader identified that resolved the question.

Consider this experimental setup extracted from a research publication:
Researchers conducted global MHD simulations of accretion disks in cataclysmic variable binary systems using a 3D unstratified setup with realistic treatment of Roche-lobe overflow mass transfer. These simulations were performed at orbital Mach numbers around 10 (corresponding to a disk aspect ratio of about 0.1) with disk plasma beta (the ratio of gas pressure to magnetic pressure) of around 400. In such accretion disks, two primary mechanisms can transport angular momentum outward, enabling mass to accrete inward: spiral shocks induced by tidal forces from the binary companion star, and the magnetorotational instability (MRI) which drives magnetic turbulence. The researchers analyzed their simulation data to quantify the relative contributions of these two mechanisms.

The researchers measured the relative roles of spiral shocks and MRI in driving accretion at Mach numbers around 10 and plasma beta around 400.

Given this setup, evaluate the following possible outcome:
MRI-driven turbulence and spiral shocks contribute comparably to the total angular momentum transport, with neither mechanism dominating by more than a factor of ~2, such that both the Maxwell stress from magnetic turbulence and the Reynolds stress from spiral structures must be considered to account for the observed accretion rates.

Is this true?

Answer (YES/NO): YES